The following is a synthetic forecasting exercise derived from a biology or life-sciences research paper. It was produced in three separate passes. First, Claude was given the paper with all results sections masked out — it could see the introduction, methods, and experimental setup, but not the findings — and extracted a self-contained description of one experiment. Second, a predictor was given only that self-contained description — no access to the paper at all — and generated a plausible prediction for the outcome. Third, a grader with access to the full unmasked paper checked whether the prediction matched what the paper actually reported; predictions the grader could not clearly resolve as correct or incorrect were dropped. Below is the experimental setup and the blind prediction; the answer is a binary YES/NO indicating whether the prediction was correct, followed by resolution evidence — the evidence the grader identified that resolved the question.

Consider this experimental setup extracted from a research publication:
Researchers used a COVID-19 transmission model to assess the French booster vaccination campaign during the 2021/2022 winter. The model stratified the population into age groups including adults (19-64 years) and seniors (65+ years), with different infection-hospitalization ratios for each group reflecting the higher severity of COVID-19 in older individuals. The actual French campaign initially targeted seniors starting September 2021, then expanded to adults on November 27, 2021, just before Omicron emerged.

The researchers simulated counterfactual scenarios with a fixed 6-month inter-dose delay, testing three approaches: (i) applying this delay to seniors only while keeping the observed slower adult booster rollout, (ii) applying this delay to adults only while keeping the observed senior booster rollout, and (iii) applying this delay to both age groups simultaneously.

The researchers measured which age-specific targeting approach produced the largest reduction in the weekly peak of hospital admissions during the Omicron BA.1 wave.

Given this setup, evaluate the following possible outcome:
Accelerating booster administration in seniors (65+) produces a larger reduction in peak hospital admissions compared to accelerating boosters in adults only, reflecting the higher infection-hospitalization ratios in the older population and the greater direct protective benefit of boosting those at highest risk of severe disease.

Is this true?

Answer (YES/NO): NO